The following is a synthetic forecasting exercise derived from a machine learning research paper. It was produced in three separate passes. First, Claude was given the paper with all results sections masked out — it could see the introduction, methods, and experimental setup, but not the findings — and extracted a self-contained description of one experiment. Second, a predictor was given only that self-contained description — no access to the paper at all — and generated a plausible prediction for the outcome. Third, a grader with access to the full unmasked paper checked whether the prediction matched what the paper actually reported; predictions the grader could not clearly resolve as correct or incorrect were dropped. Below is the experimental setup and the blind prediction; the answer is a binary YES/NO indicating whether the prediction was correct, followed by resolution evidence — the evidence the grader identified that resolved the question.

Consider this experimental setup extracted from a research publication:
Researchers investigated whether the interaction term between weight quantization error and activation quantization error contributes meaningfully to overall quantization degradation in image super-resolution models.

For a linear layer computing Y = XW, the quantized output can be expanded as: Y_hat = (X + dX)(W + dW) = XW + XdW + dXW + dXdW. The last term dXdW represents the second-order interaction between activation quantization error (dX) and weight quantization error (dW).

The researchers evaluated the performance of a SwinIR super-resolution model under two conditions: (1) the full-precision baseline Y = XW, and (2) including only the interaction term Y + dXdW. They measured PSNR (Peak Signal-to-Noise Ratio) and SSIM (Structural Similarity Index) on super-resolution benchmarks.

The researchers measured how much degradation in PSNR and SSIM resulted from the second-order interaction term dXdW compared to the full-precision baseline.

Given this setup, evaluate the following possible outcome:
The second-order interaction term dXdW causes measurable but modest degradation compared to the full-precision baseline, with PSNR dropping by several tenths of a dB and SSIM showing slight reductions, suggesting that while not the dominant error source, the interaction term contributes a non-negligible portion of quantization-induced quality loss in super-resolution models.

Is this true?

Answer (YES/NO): NO